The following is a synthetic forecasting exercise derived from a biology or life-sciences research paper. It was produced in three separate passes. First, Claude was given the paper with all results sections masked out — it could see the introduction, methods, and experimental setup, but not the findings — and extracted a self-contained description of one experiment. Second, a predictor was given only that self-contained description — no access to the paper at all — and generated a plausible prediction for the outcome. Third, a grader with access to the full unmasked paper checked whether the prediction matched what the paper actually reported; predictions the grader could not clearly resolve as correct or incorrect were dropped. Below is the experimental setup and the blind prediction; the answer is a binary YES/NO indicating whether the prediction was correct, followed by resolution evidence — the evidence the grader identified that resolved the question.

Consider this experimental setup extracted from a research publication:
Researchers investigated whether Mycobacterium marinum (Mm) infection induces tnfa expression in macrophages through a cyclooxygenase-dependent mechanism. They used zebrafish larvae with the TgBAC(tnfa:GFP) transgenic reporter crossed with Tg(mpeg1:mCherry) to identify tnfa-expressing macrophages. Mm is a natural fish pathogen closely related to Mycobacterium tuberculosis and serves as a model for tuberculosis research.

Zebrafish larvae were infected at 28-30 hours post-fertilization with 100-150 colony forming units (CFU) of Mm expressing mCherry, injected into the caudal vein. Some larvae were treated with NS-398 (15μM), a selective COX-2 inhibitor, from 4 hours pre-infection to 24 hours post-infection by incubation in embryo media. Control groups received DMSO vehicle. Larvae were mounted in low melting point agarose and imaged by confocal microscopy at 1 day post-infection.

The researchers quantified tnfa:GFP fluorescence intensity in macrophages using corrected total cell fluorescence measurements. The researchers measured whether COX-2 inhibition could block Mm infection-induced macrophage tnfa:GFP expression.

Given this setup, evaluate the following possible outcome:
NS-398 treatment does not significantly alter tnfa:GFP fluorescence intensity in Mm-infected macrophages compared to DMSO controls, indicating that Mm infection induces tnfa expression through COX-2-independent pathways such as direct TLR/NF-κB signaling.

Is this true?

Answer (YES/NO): YES